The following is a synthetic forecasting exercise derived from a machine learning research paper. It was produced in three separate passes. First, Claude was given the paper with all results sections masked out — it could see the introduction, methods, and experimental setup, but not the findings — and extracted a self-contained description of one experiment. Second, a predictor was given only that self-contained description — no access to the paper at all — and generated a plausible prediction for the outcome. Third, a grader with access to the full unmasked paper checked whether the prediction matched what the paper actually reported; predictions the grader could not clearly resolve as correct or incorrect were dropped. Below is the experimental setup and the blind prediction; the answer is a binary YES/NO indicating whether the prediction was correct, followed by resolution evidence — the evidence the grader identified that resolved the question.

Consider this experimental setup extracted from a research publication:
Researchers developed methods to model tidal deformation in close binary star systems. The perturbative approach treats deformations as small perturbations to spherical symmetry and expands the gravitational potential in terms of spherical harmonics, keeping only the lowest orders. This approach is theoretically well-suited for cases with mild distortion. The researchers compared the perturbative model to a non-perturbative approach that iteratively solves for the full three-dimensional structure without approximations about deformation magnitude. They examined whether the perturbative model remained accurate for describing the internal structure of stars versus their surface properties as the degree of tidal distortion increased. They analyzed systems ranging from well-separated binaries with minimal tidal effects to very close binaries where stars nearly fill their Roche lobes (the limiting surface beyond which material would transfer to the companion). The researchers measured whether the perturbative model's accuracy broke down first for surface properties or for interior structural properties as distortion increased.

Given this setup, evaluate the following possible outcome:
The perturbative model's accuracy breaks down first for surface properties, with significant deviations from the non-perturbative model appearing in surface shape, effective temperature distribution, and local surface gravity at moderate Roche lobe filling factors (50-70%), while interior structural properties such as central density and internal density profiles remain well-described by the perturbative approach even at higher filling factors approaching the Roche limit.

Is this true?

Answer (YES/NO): NO